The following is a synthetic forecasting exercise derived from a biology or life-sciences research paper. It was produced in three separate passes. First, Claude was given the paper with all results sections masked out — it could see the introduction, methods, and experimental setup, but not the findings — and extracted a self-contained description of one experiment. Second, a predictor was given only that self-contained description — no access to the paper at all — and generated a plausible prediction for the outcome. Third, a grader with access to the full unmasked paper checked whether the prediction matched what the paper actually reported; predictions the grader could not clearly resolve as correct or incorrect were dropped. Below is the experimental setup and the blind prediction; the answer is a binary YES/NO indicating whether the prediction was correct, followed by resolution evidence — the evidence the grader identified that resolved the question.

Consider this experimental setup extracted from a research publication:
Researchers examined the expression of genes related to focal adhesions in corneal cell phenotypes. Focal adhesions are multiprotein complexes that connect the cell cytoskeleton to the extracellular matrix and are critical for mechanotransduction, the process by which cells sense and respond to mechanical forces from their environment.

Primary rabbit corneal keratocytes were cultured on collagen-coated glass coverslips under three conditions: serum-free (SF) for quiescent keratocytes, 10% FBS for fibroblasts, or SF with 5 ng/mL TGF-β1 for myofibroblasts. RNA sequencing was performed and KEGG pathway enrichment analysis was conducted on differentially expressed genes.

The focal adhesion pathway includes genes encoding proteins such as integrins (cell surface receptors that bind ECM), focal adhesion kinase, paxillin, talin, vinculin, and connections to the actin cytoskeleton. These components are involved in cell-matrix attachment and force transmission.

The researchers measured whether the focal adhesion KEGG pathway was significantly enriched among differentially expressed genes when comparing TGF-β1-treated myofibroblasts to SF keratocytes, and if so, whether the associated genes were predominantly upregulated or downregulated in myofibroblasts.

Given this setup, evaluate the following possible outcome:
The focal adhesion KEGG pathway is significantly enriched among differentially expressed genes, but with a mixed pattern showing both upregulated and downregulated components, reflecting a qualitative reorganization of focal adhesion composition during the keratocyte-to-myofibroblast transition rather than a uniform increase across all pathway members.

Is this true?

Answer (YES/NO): NO